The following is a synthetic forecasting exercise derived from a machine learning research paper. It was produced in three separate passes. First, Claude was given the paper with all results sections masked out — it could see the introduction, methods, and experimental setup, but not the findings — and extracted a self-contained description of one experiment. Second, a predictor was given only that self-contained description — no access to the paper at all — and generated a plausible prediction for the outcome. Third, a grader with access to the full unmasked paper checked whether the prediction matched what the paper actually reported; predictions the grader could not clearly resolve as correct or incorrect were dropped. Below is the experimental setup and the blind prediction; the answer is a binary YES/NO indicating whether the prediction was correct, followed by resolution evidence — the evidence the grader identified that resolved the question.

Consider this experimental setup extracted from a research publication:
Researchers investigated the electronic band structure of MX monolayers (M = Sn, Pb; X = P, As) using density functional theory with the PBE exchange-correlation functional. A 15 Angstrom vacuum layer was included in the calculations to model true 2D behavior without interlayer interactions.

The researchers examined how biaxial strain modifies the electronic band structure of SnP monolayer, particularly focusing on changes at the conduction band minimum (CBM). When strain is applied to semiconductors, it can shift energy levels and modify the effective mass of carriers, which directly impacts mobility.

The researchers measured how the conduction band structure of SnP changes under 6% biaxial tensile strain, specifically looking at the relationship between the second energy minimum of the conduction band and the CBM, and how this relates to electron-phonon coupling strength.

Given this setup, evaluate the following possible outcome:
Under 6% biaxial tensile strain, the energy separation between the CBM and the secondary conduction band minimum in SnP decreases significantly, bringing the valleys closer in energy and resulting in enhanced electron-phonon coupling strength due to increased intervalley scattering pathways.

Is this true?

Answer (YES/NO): NO